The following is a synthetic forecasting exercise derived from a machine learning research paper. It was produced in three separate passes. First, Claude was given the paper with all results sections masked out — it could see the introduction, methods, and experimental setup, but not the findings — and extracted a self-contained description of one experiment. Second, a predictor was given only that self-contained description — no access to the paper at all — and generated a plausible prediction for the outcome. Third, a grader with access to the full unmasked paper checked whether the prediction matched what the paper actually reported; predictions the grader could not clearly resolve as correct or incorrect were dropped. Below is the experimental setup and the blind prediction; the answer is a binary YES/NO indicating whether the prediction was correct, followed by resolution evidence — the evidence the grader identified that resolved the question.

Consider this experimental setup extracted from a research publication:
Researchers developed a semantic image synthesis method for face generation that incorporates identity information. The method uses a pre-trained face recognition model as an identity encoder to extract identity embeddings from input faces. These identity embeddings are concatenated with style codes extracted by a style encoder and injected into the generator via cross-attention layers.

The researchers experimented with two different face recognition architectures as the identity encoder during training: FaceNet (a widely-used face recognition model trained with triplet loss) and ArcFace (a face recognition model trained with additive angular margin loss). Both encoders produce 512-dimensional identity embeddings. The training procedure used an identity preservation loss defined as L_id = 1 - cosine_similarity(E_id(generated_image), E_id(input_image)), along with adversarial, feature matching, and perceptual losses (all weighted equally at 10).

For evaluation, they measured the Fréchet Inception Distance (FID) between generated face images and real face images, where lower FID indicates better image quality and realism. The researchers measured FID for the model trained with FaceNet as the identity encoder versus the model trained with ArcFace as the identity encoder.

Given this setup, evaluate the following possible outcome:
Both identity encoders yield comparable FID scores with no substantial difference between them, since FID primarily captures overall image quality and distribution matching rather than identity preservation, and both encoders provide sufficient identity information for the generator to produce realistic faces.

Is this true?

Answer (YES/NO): NO